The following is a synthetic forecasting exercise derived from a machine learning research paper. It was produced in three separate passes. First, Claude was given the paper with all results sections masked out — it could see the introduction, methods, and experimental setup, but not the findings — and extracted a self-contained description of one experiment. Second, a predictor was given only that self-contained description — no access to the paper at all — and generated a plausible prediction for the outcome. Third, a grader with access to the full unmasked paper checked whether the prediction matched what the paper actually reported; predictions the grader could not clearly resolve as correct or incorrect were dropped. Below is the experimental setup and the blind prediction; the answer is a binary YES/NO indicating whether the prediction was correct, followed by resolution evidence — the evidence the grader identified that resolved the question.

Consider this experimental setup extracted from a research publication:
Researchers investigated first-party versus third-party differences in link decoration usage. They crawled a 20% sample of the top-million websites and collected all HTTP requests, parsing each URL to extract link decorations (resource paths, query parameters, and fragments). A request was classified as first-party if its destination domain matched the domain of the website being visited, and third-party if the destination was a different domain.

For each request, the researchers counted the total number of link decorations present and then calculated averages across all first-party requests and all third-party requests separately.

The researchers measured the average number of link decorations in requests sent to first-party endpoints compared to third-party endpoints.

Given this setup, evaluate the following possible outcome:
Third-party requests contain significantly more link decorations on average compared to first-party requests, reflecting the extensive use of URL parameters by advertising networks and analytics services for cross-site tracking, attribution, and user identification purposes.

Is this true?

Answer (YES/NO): YES